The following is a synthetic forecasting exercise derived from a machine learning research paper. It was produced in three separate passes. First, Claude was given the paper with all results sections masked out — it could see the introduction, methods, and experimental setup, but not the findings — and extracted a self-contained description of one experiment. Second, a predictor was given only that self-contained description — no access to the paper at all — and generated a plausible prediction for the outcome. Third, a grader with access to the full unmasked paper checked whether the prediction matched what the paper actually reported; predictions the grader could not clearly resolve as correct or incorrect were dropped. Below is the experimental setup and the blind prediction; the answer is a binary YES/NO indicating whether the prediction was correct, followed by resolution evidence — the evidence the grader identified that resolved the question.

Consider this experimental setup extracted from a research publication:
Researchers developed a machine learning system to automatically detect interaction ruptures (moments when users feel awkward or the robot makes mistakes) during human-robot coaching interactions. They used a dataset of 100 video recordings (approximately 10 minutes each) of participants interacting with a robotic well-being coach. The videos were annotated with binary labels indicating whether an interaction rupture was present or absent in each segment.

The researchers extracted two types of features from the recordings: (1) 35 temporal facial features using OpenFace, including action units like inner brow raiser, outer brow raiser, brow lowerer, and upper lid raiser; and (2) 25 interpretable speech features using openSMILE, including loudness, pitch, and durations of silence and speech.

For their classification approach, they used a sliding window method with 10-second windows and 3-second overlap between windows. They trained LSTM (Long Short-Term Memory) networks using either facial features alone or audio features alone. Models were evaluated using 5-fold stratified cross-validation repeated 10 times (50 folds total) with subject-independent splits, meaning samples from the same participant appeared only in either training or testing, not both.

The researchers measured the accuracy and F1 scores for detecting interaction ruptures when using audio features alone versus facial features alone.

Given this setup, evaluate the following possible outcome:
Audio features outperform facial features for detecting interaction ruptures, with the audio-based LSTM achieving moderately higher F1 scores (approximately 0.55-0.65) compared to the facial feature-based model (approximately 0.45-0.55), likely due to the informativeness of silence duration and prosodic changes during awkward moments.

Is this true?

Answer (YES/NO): NO